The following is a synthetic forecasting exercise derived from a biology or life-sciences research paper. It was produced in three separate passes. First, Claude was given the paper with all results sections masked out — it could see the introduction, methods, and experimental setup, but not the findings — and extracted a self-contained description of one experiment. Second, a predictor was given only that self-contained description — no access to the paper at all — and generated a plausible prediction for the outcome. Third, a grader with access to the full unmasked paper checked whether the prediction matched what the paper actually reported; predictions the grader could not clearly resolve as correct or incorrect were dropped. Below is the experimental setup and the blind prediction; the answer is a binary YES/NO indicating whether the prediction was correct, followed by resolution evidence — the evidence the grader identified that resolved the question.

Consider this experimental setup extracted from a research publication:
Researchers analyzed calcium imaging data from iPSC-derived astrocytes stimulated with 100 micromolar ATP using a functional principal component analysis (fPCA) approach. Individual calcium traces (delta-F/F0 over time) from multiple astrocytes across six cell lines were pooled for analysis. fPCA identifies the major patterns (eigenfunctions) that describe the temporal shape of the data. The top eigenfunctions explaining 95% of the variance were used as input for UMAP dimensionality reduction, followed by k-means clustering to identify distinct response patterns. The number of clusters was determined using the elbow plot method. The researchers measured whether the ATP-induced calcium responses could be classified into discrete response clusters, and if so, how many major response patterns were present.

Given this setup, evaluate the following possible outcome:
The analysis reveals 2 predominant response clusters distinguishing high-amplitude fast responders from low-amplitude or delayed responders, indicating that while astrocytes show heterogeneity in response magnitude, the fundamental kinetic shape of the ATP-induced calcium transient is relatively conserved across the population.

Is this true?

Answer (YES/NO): NO